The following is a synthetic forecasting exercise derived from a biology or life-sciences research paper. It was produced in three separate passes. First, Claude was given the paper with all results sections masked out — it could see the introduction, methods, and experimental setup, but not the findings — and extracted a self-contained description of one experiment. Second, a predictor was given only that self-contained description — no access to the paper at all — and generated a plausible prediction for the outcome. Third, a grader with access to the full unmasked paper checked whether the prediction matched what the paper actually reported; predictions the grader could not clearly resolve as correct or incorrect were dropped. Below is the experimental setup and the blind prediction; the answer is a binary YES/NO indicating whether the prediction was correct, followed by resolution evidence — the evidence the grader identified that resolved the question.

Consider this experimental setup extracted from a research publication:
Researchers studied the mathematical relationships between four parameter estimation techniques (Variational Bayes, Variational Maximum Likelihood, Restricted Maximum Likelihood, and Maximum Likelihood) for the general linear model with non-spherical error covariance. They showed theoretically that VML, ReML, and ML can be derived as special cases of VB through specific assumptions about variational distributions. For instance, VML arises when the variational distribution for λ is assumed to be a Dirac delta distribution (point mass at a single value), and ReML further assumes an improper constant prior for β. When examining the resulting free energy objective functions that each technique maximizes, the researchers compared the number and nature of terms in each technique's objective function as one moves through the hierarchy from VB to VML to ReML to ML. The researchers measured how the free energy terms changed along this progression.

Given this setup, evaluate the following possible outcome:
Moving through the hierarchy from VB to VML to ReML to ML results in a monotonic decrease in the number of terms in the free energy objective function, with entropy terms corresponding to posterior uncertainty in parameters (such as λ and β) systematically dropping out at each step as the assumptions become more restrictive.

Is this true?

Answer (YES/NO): YES